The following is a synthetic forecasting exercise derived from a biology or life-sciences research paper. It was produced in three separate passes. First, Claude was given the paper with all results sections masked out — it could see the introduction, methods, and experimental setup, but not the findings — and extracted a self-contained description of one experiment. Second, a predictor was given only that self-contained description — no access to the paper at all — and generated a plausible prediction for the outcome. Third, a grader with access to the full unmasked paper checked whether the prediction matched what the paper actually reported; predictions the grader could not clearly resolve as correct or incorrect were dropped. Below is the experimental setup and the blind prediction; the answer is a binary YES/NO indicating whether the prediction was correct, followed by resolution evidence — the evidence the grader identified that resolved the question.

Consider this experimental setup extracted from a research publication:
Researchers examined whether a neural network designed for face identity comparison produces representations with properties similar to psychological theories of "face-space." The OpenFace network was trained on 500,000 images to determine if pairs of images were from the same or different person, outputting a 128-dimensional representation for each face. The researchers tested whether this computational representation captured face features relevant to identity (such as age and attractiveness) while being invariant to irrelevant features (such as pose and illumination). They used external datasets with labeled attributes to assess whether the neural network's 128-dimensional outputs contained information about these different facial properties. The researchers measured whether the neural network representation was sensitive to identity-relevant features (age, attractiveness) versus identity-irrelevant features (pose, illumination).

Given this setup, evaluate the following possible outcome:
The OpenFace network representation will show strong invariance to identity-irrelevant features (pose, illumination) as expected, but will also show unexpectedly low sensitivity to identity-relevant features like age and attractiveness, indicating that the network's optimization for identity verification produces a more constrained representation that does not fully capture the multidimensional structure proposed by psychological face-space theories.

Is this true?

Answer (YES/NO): NO